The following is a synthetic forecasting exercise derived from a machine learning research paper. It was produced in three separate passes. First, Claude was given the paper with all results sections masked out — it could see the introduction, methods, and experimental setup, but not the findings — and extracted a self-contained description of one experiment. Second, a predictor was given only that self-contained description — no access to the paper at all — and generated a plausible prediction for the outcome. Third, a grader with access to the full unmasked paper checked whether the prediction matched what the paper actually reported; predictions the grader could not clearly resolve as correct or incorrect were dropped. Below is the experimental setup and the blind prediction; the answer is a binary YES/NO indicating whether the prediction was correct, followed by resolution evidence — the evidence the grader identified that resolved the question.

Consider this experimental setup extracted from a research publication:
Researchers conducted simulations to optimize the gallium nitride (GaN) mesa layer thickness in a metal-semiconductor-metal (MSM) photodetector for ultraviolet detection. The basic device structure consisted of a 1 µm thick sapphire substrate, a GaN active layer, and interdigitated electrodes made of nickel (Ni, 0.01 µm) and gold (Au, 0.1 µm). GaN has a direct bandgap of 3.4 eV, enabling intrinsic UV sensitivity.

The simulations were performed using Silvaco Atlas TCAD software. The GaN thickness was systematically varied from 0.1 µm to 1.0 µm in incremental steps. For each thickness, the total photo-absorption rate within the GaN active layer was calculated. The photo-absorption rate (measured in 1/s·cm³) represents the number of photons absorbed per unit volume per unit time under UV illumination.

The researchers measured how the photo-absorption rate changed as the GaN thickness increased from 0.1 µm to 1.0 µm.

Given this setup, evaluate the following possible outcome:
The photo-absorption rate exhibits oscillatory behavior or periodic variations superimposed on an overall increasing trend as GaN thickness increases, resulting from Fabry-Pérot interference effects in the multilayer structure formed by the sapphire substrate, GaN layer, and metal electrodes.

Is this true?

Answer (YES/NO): NO